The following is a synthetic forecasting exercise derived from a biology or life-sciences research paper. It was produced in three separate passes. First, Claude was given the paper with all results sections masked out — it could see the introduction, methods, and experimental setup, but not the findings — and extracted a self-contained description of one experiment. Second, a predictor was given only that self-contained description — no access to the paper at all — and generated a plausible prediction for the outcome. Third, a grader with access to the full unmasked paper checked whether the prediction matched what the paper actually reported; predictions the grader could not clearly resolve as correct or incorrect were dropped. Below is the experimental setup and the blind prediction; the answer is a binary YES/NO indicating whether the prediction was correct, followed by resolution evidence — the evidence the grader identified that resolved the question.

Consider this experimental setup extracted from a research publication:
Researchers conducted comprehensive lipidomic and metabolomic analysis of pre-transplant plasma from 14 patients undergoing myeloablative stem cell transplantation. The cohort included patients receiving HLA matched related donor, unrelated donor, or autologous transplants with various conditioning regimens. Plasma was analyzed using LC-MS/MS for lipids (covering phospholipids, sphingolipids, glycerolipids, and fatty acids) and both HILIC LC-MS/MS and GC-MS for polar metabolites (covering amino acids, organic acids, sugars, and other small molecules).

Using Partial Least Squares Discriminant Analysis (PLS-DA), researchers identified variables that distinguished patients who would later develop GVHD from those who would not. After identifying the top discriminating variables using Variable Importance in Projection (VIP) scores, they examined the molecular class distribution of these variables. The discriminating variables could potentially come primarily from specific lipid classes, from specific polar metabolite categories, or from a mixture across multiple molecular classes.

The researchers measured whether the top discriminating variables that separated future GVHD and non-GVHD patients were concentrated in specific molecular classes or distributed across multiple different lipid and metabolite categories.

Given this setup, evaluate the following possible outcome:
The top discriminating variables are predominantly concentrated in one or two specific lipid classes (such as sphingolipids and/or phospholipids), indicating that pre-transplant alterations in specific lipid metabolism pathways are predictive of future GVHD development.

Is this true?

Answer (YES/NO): NO